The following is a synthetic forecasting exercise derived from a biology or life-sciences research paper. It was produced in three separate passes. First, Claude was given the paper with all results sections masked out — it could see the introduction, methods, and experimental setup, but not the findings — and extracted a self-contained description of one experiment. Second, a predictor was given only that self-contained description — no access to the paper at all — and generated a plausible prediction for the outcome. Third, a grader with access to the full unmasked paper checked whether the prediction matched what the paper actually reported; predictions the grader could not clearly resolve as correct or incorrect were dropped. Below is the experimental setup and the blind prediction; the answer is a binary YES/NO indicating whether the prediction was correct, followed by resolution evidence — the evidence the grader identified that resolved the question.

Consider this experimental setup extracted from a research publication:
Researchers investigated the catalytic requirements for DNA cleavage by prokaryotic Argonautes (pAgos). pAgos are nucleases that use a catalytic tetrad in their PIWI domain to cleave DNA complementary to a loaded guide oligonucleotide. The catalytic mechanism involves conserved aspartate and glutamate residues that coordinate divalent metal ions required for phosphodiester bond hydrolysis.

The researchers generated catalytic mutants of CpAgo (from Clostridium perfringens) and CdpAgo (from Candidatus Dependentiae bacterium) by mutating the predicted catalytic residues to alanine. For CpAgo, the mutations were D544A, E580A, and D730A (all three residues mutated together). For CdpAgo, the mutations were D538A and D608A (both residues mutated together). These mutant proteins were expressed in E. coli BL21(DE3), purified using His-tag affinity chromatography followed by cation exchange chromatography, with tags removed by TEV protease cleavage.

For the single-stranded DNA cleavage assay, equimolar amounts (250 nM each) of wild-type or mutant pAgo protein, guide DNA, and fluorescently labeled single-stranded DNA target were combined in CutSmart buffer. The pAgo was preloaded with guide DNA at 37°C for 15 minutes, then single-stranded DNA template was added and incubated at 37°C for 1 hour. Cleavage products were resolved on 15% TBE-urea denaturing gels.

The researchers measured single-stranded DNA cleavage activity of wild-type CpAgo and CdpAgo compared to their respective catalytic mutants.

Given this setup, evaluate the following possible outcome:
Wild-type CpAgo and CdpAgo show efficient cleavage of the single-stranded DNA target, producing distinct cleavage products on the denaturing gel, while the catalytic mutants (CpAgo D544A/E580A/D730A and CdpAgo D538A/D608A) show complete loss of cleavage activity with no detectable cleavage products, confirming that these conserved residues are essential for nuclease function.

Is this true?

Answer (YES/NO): YES